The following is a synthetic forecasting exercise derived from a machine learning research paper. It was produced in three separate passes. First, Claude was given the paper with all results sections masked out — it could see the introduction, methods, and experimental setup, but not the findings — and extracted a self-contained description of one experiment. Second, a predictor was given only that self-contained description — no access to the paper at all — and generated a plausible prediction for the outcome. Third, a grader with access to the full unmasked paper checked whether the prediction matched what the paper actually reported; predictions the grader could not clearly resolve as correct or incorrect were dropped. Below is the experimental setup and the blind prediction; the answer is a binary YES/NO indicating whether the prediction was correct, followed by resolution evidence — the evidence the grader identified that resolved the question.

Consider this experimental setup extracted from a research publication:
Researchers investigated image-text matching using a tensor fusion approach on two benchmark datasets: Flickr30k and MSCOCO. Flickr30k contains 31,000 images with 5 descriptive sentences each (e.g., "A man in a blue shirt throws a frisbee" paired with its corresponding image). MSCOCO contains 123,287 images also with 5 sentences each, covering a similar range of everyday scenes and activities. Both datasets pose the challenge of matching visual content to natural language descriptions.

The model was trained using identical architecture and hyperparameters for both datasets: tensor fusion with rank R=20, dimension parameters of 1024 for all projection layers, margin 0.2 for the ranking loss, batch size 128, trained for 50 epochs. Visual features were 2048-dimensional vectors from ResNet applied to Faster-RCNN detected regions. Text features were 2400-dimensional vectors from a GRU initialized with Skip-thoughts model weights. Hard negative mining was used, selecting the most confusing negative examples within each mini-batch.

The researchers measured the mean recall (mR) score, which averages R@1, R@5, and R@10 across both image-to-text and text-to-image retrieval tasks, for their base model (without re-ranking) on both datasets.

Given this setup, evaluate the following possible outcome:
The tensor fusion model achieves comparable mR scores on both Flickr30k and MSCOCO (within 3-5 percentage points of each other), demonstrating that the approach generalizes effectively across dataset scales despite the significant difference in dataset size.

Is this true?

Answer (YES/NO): NO